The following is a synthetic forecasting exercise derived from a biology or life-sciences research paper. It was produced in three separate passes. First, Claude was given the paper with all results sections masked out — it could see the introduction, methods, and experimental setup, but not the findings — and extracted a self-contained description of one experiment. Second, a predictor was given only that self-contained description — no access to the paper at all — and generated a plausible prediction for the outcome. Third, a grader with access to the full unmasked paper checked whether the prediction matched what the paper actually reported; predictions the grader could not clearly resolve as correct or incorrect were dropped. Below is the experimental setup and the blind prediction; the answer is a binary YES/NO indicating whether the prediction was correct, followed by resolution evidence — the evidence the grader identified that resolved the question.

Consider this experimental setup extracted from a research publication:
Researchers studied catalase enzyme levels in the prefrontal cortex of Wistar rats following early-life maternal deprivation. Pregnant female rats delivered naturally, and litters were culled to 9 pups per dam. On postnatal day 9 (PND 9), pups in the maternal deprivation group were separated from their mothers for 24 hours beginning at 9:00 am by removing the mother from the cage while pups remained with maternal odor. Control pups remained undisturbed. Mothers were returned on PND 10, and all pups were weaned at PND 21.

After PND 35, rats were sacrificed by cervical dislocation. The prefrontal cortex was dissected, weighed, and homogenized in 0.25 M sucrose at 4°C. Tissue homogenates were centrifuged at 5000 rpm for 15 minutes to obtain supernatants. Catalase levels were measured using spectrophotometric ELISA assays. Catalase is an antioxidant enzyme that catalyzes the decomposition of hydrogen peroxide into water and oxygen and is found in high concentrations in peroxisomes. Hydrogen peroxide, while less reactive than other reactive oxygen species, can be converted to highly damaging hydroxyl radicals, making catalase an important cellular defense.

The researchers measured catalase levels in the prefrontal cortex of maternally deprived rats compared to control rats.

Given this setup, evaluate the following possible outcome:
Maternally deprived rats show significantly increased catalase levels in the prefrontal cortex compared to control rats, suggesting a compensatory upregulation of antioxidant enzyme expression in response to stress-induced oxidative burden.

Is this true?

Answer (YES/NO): NO